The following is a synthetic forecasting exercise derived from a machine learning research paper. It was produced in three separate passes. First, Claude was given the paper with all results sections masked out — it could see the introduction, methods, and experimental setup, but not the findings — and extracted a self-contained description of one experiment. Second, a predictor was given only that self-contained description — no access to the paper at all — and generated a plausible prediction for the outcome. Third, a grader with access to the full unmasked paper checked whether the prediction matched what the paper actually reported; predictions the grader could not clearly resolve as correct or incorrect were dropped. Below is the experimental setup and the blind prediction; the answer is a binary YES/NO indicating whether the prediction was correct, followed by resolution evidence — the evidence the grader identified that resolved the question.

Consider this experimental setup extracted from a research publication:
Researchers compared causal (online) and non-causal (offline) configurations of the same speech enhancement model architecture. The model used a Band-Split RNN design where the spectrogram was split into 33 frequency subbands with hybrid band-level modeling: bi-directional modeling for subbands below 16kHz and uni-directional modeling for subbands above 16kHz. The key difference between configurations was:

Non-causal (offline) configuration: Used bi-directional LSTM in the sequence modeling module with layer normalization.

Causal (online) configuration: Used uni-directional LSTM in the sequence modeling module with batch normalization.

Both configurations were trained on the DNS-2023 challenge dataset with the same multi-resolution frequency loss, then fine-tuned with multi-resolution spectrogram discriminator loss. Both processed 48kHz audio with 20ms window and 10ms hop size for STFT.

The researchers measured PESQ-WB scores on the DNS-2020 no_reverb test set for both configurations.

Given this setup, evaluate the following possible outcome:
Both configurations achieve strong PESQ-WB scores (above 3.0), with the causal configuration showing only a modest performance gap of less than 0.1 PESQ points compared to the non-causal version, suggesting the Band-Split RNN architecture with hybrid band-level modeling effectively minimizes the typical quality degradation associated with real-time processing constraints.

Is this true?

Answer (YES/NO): NO